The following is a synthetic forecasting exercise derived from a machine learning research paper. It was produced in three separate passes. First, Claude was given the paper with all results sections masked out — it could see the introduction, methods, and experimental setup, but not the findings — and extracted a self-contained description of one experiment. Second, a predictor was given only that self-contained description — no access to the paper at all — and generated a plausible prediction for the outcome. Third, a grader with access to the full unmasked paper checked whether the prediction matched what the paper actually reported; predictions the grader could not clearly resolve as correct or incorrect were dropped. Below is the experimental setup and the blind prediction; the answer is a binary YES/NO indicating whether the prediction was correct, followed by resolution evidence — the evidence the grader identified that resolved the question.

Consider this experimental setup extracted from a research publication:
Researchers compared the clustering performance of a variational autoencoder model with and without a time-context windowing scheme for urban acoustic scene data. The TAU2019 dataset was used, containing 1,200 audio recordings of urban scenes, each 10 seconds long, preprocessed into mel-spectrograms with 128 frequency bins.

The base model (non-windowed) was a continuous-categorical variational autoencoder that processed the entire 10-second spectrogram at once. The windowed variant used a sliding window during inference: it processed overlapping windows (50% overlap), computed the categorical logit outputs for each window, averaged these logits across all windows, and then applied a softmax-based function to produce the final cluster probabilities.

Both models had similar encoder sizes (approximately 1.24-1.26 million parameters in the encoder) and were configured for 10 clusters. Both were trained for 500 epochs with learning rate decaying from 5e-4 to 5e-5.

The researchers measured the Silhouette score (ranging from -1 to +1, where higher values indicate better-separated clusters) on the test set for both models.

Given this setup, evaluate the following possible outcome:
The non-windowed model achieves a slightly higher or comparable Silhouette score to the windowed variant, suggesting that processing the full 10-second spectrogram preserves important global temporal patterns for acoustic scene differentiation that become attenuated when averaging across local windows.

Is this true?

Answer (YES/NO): NO